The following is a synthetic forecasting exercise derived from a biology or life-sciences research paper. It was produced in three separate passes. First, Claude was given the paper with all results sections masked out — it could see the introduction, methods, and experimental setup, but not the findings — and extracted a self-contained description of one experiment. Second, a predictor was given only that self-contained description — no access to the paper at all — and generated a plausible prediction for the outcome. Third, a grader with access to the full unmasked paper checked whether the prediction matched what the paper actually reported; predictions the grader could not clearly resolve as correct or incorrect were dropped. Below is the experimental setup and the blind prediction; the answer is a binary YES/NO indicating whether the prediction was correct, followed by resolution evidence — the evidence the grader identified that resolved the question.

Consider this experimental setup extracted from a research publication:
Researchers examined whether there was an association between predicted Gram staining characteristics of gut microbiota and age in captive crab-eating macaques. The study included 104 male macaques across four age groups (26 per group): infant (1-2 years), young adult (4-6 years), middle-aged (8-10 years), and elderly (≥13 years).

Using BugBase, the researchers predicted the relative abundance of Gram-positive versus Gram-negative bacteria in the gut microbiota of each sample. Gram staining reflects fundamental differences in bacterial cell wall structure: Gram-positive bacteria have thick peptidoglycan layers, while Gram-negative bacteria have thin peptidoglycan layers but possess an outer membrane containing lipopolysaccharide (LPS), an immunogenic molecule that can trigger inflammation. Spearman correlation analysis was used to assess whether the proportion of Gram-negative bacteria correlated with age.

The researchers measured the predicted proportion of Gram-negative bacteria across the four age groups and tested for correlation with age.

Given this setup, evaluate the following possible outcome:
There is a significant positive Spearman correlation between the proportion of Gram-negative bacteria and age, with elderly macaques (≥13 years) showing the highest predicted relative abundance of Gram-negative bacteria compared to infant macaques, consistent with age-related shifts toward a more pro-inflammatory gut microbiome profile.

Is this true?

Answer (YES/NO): NO